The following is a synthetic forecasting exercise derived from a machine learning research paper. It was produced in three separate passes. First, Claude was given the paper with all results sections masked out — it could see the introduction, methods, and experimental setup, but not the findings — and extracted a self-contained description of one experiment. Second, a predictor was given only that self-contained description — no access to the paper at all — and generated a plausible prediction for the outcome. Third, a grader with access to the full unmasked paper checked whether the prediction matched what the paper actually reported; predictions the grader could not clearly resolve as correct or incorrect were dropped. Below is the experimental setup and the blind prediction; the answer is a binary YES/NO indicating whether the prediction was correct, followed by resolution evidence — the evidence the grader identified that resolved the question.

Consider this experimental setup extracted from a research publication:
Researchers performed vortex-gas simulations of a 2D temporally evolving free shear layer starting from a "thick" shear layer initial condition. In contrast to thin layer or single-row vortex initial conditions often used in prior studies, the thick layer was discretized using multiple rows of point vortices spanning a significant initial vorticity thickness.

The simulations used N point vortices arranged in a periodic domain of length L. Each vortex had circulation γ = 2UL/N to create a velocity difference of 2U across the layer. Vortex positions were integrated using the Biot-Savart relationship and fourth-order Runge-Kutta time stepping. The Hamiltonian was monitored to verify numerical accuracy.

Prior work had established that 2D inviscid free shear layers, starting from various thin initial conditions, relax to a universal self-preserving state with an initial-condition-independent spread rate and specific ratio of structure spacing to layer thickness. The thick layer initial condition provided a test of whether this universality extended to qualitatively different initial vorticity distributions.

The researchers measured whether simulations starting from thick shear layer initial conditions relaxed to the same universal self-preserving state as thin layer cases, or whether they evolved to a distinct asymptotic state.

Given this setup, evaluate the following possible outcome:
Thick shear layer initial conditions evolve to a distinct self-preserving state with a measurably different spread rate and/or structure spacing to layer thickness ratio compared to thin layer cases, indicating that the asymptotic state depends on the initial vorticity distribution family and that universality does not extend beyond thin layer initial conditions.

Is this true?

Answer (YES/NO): NO